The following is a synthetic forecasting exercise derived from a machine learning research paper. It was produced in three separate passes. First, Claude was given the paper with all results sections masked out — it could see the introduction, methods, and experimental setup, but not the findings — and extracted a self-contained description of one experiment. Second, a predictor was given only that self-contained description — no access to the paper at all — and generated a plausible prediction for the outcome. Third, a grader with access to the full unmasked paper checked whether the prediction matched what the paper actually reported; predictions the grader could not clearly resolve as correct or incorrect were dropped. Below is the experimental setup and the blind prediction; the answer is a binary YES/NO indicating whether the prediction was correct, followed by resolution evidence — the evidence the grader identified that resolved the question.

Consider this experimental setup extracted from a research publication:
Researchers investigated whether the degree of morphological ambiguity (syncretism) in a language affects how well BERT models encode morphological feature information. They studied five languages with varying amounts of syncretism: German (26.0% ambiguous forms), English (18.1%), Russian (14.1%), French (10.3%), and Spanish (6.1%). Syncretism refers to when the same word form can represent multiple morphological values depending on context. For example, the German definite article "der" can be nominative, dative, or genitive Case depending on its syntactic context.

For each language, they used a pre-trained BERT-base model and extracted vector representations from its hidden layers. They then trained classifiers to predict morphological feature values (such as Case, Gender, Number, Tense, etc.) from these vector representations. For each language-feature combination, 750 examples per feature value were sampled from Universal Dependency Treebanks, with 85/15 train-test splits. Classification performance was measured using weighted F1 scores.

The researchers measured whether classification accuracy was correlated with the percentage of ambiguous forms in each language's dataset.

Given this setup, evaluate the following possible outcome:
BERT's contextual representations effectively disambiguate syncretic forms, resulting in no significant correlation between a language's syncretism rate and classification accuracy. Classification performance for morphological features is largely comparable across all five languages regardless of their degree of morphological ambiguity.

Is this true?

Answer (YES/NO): NO